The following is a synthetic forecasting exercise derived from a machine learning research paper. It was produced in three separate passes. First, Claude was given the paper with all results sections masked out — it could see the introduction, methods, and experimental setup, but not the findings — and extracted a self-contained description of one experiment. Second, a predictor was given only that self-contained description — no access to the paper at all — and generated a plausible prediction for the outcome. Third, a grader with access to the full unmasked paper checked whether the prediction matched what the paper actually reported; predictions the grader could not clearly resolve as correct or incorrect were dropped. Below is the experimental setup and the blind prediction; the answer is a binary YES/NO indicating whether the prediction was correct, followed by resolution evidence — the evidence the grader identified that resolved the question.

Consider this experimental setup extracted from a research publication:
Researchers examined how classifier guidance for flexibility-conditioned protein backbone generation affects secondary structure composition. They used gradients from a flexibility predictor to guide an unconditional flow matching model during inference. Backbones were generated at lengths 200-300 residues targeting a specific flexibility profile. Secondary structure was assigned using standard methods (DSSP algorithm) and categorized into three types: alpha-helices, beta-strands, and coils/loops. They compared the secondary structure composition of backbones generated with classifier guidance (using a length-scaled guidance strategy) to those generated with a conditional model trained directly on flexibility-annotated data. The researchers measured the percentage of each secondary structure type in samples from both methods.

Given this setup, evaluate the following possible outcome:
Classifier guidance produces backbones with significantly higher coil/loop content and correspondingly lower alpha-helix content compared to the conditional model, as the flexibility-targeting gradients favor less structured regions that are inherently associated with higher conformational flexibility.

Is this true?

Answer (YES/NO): NO